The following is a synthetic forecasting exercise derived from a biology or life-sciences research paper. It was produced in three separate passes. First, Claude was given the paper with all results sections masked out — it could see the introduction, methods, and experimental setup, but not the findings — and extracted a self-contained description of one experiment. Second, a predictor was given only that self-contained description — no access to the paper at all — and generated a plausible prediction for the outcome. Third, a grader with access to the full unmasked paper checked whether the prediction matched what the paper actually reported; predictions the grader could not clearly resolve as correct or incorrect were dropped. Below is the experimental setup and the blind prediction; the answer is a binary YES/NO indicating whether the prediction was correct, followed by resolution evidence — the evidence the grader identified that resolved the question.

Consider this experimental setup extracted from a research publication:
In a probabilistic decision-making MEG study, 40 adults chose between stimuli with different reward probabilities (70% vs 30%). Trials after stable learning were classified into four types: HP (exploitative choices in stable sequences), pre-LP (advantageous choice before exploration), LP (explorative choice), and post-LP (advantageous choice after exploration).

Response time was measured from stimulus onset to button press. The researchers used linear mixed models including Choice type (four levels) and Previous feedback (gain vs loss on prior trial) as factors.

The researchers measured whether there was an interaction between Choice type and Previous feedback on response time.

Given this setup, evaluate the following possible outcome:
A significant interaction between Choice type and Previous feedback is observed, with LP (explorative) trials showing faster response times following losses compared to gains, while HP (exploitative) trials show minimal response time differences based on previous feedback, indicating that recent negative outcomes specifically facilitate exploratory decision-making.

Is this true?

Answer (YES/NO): NO